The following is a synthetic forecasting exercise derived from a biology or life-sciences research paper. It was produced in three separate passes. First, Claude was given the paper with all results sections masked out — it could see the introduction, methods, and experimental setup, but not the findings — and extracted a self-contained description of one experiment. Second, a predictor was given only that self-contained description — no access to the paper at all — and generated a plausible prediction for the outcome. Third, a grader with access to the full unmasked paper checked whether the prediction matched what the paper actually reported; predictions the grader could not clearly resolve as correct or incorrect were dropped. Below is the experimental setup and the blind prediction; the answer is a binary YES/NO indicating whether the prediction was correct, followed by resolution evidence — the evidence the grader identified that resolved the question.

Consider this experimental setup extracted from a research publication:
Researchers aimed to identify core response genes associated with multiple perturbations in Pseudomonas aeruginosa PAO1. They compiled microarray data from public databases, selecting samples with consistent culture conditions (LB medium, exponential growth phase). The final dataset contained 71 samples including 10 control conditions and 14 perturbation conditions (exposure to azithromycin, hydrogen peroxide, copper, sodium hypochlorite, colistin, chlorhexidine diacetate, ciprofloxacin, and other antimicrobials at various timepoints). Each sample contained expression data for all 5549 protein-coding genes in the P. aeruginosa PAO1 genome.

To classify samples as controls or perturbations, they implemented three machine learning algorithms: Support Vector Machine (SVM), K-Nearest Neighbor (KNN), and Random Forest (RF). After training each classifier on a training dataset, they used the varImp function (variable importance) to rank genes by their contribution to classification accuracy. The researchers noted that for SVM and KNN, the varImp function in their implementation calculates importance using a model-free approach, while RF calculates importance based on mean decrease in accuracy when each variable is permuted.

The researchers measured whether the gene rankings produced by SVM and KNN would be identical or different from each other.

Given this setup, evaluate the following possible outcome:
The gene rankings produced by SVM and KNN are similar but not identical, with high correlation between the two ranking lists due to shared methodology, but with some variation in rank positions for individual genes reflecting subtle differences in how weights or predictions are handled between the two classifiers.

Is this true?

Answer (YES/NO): NO